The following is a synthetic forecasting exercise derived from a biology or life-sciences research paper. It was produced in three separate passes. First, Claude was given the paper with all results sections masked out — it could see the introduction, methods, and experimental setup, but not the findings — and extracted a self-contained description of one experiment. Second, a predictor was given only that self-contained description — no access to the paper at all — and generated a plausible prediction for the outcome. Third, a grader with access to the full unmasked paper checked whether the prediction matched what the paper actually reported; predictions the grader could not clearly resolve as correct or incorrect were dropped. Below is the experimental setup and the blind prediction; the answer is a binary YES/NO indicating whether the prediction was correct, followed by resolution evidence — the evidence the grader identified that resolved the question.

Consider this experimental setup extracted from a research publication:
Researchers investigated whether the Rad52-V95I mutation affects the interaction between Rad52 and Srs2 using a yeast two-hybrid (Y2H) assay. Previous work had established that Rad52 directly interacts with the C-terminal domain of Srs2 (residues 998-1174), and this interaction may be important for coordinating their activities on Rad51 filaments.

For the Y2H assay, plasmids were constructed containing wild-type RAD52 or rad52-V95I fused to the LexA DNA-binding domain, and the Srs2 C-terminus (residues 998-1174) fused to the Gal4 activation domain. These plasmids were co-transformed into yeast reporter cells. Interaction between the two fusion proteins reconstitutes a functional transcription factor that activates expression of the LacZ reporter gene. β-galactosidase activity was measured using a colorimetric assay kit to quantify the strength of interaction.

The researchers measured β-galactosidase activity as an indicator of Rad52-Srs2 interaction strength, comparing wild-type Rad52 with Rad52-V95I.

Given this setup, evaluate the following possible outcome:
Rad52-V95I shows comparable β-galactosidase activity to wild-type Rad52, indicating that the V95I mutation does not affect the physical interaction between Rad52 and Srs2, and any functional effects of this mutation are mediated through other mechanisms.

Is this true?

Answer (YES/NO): YES